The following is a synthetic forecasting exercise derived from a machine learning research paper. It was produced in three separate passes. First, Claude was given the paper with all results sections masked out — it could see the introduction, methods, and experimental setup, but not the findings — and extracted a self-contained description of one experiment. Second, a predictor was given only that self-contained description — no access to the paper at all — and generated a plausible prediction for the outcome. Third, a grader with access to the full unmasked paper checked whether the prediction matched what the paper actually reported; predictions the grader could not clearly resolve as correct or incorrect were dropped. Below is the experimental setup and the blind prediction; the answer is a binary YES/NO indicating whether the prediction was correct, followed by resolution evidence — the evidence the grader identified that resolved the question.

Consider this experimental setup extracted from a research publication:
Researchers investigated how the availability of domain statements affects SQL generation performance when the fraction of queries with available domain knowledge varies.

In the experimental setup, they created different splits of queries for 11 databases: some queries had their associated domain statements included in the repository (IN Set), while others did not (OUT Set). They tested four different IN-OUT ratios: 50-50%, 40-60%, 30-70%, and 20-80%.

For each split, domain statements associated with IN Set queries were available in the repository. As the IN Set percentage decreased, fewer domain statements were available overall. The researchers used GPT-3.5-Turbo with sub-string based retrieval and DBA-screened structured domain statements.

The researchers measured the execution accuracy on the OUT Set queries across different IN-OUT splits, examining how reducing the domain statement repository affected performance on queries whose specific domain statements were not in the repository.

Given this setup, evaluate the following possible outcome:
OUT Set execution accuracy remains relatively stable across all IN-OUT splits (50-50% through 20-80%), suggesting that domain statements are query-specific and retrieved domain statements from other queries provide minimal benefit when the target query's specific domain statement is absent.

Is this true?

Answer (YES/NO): NO